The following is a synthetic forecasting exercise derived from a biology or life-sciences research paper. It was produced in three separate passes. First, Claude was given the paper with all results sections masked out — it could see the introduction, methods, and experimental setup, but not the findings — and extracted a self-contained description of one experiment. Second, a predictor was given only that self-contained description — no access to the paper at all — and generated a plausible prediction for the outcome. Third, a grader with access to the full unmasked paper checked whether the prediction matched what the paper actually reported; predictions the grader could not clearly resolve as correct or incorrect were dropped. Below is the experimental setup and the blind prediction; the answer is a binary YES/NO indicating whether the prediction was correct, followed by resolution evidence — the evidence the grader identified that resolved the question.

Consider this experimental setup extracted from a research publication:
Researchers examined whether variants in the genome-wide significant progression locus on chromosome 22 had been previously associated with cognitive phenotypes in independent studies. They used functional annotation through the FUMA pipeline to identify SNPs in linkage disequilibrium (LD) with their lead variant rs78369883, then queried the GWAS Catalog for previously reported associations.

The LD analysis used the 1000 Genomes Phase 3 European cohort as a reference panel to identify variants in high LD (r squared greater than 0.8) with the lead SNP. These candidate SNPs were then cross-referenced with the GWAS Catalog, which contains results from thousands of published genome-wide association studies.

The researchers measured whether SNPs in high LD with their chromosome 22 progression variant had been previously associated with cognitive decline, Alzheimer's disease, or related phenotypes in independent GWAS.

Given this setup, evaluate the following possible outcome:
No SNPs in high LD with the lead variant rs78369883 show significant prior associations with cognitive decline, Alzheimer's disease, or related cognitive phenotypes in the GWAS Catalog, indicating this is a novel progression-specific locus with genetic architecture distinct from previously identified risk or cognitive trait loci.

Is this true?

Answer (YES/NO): NO